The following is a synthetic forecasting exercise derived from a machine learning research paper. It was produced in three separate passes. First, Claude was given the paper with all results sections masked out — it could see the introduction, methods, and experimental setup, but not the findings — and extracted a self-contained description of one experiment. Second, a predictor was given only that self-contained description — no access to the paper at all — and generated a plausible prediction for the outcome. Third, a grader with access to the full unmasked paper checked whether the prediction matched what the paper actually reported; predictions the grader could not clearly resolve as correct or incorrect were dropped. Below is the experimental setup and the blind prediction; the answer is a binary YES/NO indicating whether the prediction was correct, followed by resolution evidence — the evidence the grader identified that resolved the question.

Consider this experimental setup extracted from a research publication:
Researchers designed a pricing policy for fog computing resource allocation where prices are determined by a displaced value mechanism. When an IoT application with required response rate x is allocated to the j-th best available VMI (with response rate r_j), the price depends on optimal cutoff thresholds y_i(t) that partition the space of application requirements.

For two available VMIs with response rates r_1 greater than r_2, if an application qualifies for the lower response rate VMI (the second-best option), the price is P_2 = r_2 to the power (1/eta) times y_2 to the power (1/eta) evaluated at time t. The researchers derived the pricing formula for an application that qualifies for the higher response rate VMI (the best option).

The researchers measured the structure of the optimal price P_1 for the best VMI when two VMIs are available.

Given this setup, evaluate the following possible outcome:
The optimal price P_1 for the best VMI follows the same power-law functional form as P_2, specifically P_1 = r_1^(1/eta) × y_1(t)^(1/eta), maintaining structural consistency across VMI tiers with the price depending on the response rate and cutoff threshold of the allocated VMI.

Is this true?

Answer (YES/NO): NO